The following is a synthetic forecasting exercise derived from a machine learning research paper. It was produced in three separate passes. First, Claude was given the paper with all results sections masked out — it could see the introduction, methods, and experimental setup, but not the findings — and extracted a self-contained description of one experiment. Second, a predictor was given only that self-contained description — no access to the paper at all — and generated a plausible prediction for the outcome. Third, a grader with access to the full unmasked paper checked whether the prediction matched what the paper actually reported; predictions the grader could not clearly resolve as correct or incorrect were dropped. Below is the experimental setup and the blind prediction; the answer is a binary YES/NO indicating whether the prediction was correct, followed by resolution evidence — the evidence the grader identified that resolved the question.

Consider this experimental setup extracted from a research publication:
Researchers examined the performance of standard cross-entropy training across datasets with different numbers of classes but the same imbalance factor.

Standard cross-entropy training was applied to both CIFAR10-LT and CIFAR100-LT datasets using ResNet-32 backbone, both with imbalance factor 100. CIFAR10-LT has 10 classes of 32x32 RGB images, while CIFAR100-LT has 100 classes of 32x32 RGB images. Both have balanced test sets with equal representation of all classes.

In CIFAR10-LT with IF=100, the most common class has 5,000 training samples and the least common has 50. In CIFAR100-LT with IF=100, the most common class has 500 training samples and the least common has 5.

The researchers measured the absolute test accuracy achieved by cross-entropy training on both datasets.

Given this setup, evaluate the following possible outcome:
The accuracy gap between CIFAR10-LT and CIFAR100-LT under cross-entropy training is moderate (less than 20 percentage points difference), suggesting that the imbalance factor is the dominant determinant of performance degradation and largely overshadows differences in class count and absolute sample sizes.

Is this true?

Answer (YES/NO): NO